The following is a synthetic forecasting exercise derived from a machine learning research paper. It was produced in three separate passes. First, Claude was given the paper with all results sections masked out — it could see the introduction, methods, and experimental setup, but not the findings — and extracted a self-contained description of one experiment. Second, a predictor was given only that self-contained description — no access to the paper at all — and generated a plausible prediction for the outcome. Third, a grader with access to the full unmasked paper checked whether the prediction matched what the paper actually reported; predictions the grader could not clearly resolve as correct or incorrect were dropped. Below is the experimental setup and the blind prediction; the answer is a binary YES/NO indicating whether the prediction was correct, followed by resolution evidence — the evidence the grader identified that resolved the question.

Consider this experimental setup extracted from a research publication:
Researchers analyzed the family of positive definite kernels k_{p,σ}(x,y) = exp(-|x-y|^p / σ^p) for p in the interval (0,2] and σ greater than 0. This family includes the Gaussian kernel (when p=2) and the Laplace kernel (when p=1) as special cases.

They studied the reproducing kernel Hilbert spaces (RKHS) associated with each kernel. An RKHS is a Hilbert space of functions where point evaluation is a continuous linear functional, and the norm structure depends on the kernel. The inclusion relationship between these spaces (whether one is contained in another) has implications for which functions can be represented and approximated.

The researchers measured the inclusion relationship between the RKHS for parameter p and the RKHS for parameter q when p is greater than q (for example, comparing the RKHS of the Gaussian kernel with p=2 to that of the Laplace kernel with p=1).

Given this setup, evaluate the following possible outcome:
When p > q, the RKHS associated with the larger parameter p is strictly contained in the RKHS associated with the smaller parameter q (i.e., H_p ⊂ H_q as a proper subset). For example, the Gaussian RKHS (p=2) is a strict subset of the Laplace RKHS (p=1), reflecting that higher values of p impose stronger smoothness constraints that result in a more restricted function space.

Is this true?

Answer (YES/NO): YES